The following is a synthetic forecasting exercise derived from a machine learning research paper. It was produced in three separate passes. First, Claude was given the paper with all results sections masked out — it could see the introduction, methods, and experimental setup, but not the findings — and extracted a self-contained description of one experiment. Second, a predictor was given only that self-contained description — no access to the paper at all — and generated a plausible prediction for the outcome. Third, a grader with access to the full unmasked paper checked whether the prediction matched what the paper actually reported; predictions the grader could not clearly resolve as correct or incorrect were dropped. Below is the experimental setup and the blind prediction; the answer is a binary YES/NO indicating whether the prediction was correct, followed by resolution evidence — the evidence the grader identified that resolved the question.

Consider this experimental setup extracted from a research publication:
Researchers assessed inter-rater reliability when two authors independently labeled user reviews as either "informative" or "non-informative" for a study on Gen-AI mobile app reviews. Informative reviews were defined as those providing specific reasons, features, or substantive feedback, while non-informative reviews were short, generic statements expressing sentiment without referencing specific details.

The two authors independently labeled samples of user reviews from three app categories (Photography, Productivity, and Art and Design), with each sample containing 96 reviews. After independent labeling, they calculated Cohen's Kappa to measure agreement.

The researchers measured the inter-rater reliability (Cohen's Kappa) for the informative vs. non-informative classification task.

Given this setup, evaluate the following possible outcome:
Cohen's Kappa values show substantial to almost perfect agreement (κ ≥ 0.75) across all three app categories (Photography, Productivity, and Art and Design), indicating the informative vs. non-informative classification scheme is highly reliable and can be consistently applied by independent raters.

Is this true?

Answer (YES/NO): YES